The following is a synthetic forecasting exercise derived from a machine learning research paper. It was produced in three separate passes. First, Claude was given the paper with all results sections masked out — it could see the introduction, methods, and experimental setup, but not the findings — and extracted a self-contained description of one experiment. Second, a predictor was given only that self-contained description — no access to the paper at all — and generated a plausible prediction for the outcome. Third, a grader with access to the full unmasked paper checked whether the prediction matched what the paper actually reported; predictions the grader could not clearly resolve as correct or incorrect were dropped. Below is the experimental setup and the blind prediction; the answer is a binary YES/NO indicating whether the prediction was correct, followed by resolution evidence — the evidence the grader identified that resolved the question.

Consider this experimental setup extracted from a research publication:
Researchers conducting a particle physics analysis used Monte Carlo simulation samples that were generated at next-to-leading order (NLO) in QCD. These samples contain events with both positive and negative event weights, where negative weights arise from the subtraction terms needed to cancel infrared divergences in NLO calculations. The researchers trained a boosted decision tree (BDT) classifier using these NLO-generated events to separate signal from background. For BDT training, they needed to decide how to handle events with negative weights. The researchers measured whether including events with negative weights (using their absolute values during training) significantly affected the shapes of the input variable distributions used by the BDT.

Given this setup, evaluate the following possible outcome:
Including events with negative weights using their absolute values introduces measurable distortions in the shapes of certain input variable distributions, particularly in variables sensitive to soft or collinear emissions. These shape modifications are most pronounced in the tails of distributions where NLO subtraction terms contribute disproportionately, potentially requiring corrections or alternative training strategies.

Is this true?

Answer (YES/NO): NO